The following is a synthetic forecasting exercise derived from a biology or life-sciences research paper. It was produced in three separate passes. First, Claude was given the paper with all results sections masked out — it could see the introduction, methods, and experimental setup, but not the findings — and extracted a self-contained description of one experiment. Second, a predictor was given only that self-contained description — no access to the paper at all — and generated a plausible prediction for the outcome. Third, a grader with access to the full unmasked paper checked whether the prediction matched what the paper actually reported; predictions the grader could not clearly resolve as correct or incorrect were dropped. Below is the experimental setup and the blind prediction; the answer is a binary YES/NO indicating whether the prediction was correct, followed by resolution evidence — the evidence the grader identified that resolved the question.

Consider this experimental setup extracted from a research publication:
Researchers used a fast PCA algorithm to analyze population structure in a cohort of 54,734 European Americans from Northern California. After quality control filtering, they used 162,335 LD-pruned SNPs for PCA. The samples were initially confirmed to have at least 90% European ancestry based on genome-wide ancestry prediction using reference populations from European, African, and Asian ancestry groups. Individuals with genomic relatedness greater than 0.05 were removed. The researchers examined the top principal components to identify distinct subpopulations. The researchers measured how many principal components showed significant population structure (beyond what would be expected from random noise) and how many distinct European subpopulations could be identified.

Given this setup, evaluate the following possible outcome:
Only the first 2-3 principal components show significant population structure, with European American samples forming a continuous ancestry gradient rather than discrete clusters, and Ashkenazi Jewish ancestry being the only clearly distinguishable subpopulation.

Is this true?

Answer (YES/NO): NO